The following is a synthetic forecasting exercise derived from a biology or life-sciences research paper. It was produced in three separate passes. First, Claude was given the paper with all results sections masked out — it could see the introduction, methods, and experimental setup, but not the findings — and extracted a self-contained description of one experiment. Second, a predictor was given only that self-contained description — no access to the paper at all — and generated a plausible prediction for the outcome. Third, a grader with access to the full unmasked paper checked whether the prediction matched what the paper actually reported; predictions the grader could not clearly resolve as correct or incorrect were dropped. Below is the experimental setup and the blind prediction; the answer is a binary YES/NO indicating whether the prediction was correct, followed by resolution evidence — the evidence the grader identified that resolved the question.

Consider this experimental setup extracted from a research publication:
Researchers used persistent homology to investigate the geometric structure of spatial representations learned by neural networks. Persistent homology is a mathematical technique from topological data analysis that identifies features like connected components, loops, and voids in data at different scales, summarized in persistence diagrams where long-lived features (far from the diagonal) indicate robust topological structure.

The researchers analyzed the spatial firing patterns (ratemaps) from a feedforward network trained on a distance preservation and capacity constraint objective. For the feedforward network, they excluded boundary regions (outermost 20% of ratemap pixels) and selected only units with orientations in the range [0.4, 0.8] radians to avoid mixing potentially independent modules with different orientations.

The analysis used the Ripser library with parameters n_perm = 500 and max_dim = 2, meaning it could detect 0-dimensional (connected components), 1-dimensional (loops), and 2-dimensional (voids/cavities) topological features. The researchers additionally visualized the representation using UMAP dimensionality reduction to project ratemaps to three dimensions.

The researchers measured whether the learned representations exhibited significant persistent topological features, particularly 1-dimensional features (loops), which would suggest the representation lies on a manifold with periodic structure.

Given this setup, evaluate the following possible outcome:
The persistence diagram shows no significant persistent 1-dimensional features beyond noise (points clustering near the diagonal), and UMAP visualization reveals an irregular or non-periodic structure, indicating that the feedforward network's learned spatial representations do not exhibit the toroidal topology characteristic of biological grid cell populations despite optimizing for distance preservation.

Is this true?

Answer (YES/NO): NO